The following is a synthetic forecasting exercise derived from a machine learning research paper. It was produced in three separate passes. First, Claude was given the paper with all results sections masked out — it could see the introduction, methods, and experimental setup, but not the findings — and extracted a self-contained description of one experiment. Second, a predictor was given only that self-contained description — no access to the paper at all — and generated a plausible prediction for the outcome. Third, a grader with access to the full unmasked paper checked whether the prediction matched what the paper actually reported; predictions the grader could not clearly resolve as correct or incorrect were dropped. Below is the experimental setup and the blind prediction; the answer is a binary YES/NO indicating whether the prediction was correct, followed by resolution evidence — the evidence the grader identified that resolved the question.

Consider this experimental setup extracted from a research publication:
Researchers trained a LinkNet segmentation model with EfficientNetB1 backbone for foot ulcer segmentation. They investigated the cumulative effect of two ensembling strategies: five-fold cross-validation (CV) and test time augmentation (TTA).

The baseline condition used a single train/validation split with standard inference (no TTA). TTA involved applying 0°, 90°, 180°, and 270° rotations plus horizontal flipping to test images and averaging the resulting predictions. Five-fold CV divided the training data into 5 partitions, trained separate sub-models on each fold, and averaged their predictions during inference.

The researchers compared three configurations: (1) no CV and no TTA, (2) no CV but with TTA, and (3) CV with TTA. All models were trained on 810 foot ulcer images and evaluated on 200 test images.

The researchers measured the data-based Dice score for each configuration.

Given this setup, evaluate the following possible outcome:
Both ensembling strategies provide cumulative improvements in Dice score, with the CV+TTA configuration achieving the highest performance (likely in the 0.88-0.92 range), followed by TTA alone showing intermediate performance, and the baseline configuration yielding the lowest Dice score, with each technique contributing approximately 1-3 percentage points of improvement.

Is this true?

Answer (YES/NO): NO